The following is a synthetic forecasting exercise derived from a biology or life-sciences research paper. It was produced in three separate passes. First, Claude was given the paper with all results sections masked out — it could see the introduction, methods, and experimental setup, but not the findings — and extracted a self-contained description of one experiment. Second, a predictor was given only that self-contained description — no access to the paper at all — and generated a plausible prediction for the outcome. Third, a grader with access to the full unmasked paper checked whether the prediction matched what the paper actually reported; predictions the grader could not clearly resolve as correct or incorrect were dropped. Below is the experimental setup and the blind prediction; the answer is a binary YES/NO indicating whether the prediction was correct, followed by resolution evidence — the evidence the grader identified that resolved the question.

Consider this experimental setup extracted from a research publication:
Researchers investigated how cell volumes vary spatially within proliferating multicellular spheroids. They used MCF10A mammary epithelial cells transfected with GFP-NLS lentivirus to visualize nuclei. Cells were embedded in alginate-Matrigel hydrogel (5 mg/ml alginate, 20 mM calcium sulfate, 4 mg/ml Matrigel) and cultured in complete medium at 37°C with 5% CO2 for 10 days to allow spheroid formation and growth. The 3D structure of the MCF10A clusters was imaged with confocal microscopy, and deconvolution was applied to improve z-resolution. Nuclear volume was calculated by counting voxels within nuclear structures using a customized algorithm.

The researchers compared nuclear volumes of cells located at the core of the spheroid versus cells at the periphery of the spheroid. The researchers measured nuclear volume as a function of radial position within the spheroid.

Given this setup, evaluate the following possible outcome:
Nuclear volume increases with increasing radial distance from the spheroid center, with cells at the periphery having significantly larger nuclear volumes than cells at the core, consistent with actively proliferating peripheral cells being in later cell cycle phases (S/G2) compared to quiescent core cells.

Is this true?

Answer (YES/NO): YES